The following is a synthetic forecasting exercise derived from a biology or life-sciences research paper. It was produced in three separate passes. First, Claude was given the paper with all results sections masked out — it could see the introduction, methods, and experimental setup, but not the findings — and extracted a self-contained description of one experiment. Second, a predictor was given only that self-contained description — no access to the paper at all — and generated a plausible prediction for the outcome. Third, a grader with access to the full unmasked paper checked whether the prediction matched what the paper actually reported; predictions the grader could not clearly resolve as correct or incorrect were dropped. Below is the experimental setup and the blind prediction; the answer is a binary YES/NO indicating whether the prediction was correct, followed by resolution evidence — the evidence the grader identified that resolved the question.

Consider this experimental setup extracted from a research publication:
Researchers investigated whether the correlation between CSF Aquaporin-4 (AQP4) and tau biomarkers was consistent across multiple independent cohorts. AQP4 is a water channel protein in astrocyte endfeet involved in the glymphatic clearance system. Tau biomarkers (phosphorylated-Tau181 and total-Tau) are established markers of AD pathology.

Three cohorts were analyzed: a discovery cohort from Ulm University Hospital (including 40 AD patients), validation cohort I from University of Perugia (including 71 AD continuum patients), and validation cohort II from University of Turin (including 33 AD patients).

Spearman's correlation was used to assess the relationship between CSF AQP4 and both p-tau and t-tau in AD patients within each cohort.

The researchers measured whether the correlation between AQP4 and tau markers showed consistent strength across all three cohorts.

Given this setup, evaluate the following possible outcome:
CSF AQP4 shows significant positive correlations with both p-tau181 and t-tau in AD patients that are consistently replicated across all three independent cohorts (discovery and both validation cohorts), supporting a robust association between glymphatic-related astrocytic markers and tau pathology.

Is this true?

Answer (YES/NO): NO